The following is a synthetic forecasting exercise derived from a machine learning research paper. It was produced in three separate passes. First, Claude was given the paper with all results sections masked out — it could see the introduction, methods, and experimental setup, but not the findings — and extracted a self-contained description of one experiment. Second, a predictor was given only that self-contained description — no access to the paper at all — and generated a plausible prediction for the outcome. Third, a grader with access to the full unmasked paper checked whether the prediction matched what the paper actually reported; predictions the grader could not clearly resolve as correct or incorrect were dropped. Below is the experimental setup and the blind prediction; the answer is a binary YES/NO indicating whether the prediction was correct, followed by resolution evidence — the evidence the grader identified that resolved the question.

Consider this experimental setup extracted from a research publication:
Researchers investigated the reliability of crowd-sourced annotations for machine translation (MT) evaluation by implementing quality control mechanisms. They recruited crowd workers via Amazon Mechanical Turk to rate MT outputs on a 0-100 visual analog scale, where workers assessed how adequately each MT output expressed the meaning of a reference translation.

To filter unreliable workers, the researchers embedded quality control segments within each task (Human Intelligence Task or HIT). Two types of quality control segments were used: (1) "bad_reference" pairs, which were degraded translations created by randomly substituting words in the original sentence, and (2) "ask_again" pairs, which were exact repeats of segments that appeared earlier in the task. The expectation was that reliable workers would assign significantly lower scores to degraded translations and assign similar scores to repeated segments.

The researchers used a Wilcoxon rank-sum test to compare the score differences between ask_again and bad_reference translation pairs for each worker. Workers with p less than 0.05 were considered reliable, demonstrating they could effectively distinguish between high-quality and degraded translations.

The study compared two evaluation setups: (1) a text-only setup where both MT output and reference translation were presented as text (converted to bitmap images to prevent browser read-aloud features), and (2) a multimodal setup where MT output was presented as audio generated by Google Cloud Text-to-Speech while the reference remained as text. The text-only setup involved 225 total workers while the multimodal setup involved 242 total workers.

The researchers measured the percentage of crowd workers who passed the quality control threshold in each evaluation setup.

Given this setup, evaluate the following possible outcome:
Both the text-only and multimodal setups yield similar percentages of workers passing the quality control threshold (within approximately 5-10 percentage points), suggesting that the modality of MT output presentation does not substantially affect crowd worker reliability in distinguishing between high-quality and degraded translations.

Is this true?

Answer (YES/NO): YES